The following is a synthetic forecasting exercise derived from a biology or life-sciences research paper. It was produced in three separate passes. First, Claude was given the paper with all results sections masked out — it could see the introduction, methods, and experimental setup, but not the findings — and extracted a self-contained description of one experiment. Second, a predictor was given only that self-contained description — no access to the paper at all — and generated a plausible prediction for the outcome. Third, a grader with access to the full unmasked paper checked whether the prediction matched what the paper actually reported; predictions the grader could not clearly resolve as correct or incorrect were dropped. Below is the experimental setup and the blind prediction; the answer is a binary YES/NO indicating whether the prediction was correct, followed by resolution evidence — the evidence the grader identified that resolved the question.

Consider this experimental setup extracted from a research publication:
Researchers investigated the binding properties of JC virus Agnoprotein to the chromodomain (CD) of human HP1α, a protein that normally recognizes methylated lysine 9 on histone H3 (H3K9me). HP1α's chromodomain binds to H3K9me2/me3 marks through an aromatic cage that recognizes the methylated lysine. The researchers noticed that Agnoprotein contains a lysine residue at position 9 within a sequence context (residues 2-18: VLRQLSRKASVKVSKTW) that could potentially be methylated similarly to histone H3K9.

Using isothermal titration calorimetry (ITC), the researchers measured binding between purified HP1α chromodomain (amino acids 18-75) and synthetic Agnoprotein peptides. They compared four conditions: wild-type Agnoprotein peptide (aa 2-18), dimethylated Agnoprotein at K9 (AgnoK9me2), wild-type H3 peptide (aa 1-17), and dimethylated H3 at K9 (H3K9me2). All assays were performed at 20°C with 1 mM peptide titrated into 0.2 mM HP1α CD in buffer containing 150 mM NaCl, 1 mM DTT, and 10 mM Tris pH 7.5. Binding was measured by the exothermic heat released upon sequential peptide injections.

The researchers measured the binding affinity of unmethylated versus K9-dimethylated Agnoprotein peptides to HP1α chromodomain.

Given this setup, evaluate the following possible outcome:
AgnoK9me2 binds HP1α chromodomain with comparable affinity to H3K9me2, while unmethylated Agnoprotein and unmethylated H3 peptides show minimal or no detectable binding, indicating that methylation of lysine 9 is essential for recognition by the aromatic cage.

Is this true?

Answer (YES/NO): YES